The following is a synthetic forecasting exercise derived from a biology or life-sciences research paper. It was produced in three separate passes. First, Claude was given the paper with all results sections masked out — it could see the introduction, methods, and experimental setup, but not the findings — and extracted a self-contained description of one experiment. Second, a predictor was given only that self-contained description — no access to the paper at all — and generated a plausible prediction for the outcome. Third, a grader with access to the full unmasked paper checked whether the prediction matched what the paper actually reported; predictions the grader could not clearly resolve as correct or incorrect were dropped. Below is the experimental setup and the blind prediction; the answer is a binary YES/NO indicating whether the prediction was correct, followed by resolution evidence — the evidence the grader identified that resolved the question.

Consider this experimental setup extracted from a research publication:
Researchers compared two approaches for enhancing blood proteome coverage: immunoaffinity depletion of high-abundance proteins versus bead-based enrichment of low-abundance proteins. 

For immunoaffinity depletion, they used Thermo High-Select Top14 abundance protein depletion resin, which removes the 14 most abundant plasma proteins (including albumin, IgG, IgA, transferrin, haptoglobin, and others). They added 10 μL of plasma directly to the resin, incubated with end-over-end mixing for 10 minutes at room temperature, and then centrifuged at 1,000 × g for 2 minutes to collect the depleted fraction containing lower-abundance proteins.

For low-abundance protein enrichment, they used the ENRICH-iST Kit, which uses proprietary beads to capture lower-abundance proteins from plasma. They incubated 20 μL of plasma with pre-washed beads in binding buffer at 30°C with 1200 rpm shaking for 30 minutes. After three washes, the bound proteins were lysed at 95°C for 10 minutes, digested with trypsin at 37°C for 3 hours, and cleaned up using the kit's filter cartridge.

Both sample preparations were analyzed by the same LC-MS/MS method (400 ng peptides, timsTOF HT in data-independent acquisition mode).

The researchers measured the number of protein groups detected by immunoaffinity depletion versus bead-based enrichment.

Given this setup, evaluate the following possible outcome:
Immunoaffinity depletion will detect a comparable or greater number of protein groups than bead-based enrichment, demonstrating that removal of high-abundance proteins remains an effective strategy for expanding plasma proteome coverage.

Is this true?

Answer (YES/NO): NO